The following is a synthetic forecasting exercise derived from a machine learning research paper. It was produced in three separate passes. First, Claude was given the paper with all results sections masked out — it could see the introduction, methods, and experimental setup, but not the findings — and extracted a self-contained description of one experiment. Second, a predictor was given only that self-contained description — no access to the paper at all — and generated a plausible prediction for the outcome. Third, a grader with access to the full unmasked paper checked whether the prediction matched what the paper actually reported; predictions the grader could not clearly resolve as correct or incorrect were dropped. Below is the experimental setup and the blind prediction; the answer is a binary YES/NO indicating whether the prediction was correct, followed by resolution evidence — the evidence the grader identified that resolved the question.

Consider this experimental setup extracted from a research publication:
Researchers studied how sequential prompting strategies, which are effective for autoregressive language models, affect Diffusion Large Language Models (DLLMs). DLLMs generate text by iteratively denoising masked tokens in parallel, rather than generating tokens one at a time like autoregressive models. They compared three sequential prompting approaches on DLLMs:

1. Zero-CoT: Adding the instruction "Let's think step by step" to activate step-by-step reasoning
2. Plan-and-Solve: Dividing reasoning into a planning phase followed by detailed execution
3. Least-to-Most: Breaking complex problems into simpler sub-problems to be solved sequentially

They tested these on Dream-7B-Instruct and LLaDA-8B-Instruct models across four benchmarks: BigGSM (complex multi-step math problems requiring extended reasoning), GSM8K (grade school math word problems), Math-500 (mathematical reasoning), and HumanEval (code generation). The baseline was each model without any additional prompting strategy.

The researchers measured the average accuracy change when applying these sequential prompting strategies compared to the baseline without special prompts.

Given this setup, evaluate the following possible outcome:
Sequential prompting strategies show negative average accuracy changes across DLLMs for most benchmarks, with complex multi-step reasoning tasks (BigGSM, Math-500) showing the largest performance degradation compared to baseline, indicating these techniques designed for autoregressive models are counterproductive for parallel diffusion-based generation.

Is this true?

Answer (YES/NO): YES